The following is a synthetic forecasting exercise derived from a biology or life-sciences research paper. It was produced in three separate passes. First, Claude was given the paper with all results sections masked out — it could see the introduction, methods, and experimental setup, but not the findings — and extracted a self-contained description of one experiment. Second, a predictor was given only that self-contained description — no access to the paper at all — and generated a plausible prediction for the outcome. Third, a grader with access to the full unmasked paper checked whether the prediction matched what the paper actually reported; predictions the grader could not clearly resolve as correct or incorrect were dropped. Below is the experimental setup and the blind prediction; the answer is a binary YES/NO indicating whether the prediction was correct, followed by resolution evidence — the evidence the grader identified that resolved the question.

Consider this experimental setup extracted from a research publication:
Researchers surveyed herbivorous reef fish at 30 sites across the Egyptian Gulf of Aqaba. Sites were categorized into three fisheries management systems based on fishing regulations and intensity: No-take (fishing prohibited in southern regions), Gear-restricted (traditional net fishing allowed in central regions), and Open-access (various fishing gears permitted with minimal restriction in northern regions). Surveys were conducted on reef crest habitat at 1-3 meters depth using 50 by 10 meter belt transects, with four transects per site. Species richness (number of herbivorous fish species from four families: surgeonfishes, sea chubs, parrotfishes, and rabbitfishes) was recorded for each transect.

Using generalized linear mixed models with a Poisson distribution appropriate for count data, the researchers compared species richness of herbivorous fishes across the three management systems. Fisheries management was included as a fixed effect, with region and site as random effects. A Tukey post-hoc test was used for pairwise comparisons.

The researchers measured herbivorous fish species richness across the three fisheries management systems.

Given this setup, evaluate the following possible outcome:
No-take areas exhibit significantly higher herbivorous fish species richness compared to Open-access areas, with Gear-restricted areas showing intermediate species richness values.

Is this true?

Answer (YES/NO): NO